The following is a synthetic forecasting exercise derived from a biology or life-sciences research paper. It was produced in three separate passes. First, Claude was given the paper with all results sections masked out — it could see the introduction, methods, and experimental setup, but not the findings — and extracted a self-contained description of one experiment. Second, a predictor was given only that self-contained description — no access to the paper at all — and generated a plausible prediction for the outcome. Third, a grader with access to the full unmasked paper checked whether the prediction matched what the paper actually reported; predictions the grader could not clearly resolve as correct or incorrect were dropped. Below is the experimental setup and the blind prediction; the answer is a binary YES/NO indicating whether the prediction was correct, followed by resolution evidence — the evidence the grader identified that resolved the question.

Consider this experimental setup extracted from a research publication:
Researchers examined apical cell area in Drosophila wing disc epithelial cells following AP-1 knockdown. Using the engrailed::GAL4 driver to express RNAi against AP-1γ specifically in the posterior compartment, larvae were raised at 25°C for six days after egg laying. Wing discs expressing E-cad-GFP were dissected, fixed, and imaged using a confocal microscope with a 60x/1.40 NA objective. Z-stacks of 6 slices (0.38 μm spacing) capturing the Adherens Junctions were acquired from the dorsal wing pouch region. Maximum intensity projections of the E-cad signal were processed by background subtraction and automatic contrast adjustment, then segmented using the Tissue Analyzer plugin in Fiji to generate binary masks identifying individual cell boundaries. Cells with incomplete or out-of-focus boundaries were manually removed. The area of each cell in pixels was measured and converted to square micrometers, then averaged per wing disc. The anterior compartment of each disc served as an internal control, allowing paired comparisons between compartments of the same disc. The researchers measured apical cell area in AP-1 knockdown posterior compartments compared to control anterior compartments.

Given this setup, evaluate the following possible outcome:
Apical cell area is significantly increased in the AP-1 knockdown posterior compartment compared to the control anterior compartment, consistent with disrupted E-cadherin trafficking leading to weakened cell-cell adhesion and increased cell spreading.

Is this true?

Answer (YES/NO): YES